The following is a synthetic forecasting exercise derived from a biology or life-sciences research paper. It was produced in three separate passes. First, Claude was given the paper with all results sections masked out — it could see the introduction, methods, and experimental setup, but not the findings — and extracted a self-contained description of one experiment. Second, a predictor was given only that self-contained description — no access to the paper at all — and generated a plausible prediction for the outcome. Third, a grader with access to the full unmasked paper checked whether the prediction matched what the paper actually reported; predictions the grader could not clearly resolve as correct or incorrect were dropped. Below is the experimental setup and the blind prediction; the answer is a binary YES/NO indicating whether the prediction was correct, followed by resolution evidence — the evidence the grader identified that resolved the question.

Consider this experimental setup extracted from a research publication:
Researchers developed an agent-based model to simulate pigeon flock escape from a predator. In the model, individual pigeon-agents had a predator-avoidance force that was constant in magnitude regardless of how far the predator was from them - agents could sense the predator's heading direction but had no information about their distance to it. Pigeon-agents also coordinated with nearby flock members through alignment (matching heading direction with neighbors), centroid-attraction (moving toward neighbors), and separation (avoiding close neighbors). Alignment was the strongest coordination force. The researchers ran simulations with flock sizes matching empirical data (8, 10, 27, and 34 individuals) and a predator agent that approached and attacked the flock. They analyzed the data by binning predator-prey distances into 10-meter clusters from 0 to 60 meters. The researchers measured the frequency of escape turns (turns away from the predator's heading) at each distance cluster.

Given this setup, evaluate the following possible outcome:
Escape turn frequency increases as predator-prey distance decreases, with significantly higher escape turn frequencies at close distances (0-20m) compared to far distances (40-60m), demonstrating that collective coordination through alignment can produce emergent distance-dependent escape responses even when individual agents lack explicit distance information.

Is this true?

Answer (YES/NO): YES